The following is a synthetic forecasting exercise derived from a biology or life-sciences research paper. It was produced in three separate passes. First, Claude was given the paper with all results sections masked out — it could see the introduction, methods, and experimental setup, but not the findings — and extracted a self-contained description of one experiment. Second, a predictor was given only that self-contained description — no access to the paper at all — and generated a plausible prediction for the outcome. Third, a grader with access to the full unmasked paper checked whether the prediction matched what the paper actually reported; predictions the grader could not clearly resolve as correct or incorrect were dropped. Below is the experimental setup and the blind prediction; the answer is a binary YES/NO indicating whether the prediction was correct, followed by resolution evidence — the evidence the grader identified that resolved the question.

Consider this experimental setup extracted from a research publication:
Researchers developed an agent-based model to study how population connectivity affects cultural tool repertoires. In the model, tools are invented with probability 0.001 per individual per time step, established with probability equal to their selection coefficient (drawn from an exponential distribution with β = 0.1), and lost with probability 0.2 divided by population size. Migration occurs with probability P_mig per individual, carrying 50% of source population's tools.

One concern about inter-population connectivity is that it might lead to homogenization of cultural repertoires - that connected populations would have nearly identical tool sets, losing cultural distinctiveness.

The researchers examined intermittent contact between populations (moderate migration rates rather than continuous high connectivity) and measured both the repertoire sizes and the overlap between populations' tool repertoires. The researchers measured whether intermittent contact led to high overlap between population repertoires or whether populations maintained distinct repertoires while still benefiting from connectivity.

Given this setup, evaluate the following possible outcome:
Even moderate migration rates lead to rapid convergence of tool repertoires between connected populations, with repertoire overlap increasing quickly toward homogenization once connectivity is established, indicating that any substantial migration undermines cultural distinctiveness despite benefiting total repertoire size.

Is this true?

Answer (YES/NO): NO